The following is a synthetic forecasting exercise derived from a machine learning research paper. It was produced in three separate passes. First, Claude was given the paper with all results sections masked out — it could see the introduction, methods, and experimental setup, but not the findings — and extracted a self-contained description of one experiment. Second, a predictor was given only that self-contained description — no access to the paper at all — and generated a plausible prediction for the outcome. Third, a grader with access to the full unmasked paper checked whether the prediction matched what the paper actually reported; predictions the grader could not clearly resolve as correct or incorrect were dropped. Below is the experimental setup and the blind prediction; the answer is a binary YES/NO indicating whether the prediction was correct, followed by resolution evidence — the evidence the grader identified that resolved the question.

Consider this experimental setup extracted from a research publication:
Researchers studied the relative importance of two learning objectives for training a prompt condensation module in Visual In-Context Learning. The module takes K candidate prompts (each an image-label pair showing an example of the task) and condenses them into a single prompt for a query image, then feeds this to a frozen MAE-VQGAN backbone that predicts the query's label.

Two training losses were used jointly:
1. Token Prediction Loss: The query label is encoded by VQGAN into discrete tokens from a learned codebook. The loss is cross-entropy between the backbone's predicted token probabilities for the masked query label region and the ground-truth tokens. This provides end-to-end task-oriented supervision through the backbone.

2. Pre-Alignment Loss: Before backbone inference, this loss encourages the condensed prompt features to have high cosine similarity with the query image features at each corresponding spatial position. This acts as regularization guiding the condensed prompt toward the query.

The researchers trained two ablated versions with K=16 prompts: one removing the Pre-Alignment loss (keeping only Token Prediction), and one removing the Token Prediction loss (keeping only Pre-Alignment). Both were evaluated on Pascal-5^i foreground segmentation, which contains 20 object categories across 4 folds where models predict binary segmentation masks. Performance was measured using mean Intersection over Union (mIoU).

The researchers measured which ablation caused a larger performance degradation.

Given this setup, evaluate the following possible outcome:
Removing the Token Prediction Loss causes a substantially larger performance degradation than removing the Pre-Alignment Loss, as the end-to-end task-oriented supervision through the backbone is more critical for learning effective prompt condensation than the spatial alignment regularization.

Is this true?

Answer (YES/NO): YES